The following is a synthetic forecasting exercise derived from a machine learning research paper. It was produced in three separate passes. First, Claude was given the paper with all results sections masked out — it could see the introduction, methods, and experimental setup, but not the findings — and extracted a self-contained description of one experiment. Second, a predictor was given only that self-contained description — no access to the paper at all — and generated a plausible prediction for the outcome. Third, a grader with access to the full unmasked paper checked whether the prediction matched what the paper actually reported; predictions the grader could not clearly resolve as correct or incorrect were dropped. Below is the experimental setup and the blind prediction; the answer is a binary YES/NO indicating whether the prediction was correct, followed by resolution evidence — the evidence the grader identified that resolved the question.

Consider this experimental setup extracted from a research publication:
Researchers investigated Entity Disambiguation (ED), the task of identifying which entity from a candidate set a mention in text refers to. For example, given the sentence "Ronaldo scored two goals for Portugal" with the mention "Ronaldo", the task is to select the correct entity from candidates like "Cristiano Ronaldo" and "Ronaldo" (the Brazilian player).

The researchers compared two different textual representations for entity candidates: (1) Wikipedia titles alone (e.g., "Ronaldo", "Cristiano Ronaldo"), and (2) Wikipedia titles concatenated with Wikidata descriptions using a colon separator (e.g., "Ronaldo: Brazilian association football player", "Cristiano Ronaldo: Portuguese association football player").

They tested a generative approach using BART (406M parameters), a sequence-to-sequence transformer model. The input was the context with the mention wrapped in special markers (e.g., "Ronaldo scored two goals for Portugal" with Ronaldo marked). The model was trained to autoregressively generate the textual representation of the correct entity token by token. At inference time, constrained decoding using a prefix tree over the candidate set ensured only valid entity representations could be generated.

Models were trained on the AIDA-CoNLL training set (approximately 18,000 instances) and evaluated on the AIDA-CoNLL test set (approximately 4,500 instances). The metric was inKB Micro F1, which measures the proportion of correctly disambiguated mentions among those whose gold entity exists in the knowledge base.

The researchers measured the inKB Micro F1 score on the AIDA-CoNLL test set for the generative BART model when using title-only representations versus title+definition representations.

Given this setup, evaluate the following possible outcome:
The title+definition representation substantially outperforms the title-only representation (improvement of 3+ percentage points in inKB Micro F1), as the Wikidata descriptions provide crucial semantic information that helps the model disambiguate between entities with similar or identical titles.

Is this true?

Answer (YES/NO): NO